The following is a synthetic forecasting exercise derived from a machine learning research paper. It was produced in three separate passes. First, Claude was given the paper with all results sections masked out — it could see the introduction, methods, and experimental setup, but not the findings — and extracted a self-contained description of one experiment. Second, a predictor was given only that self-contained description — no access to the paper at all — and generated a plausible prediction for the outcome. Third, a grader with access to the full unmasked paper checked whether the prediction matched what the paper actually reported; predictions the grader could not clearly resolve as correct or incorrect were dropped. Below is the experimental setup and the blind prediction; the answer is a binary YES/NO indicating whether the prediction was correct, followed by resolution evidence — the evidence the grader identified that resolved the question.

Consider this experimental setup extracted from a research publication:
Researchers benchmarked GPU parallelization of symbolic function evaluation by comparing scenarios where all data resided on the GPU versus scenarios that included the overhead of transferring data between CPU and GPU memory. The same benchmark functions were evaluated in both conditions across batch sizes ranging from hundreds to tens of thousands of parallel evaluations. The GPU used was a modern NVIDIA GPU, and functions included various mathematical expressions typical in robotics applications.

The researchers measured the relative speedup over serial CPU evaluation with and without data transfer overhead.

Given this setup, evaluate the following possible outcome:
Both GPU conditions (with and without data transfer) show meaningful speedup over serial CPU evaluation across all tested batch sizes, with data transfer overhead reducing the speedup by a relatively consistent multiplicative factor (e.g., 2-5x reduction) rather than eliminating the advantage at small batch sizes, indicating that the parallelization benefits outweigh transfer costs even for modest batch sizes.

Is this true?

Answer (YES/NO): NO